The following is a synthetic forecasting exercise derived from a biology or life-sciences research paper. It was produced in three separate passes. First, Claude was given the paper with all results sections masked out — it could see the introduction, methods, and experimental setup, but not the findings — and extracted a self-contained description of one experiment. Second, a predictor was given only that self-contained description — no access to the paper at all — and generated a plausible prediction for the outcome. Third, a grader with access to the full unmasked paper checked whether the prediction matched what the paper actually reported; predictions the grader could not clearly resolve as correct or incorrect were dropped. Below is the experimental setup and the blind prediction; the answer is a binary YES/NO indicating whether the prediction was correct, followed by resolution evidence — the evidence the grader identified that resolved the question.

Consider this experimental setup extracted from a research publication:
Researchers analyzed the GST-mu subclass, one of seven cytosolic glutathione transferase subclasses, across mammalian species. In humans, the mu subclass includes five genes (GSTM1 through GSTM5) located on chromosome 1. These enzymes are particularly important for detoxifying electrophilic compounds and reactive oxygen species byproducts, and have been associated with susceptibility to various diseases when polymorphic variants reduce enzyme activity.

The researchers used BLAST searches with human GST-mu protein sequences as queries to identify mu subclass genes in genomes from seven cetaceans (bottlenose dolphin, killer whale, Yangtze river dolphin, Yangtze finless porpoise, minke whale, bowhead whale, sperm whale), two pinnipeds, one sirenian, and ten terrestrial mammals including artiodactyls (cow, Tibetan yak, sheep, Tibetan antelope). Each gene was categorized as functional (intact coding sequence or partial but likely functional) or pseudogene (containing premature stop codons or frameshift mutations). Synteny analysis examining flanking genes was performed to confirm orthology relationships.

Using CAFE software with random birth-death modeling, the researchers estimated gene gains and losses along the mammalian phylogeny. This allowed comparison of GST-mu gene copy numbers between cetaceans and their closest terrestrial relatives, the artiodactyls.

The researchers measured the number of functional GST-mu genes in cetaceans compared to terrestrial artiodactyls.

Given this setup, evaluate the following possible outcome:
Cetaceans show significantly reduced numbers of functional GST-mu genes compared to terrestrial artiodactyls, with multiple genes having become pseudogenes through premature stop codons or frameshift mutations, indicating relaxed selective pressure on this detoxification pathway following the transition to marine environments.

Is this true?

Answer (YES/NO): YES